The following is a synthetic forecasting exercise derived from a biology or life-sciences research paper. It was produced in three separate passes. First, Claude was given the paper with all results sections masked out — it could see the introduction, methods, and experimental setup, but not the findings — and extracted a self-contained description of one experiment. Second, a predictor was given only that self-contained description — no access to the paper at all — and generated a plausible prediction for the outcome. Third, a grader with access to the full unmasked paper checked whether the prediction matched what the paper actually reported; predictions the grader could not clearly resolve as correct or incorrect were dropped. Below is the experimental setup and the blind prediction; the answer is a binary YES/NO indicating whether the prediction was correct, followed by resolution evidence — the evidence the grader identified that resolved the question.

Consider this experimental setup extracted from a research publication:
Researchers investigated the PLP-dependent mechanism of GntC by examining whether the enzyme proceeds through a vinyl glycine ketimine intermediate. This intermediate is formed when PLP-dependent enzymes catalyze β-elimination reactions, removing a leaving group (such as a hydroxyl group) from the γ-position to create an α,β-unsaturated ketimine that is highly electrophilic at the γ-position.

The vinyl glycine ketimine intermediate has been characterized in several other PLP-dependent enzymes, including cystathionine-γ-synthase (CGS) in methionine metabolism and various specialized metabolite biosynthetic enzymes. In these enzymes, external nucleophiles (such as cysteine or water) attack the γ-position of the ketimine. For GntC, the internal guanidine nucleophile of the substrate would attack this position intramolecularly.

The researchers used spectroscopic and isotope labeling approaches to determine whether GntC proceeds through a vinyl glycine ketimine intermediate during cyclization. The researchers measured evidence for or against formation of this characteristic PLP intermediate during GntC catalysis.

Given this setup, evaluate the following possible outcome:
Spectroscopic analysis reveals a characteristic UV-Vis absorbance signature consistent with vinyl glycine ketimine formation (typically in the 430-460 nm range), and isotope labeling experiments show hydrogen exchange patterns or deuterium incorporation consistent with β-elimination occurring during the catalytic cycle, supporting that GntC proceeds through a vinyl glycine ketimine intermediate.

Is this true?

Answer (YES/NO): NO